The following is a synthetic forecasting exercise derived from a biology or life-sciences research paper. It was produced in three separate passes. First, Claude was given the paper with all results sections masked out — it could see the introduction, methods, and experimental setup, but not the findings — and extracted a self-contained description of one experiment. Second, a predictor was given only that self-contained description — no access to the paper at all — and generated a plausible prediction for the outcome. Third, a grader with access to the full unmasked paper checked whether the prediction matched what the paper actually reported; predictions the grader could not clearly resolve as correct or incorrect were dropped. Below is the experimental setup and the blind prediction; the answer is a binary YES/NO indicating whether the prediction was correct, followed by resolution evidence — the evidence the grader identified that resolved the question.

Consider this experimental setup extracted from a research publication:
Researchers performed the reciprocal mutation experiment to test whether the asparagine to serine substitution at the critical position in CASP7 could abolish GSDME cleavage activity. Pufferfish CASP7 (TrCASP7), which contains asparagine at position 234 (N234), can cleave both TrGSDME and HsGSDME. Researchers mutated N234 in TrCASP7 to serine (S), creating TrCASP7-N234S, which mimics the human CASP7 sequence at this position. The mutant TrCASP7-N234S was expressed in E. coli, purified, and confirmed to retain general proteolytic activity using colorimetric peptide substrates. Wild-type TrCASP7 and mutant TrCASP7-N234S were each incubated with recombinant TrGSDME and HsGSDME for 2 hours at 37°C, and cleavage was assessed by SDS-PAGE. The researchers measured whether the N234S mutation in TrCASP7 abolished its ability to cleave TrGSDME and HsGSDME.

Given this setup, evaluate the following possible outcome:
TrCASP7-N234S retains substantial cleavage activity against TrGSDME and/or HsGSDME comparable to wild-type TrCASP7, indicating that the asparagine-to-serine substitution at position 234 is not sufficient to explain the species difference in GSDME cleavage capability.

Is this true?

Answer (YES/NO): NO